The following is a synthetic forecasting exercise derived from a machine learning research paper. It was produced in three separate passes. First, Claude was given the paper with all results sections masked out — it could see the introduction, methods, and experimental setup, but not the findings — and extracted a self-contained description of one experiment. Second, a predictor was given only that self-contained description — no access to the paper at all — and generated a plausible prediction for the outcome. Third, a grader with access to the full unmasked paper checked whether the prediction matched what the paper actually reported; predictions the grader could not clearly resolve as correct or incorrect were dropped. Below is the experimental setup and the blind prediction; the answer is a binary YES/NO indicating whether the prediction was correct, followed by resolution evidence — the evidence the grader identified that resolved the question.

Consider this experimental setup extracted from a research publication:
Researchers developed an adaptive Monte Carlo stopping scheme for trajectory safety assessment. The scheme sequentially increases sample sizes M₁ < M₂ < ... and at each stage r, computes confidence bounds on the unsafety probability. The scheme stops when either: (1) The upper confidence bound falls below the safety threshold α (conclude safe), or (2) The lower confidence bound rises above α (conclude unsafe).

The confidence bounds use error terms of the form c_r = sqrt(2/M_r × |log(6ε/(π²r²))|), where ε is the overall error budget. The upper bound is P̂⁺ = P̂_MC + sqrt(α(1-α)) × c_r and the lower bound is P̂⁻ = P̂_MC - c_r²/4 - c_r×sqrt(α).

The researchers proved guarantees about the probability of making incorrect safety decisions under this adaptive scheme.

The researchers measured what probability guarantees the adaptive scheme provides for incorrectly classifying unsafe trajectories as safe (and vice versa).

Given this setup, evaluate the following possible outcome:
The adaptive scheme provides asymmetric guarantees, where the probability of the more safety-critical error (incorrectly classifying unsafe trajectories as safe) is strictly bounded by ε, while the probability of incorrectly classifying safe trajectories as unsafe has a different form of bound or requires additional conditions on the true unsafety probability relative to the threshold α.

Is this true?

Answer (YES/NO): NO